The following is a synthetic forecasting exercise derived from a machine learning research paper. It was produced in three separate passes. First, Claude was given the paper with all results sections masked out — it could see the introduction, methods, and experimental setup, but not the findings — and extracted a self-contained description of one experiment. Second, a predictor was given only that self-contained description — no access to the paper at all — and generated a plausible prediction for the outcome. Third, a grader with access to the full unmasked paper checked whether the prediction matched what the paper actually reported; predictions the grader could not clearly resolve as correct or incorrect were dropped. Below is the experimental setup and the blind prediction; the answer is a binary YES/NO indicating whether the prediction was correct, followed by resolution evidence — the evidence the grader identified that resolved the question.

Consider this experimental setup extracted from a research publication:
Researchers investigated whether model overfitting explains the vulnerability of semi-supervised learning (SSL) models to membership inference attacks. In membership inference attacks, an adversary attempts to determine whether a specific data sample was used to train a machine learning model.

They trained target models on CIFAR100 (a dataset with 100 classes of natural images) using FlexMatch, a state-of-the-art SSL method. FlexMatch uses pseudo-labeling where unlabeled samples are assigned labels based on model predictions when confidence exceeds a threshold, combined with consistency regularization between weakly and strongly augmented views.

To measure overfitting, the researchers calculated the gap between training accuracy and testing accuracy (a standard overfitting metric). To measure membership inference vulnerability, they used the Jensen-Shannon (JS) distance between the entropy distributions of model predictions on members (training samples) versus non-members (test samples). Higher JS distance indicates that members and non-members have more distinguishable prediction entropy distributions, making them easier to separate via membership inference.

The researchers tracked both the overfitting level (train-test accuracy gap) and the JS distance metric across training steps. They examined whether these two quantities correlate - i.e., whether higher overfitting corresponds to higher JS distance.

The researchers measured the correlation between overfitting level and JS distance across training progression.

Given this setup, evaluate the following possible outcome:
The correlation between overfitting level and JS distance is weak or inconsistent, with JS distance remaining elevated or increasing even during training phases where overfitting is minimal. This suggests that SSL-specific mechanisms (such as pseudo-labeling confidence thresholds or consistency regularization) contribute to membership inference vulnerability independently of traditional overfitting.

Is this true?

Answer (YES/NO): YES